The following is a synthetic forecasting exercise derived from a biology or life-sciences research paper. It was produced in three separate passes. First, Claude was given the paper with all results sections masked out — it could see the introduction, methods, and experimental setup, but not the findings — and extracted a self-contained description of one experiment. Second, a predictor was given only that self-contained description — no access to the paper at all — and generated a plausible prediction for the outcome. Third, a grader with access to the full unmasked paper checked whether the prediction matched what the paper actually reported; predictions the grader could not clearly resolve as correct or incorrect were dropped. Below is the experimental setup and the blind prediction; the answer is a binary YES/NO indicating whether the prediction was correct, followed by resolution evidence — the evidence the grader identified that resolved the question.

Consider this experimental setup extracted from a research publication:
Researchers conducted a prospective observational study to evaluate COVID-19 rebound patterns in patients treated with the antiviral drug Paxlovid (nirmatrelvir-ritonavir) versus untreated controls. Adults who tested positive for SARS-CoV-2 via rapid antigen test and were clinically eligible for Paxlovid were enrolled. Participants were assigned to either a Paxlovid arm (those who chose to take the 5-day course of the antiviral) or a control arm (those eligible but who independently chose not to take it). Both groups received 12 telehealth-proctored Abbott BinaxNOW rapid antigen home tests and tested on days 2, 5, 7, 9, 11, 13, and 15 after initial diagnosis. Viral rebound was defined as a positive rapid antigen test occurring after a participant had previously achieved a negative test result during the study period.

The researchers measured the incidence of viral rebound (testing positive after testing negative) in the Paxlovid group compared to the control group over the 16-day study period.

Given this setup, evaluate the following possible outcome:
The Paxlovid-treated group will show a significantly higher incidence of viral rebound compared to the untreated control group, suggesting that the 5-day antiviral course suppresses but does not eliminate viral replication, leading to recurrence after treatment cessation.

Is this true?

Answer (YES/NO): NO